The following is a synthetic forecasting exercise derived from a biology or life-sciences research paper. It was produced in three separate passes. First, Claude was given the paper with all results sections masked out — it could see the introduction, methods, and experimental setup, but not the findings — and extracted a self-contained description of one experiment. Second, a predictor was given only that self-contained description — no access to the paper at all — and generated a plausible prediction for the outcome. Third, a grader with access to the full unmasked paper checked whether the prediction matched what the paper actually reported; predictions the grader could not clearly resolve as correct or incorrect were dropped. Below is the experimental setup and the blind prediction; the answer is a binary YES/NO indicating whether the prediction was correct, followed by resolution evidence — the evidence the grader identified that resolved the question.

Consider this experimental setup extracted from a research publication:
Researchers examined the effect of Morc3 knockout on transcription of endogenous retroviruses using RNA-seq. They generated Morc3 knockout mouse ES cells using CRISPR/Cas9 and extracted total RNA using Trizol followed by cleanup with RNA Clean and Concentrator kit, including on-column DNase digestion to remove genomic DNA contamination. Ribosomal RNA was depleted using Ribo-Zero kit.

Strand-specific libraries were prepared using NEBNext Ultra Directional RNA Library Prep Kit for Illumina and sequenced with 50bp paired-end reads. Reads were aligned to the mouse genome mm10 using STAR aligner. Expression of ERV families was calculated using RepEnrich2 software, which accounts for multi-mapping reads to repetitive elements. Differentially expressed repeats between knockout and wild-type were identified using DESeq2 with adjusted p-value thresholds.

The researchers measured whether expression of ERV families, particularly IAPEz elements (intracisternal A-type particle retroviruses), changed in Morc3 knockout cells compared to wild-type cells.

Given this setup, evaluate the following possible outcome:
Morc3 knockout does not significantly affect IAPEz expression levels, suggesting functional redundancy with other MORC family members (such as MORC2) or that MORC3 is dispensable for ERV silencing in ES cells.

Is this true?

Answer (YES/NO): NO